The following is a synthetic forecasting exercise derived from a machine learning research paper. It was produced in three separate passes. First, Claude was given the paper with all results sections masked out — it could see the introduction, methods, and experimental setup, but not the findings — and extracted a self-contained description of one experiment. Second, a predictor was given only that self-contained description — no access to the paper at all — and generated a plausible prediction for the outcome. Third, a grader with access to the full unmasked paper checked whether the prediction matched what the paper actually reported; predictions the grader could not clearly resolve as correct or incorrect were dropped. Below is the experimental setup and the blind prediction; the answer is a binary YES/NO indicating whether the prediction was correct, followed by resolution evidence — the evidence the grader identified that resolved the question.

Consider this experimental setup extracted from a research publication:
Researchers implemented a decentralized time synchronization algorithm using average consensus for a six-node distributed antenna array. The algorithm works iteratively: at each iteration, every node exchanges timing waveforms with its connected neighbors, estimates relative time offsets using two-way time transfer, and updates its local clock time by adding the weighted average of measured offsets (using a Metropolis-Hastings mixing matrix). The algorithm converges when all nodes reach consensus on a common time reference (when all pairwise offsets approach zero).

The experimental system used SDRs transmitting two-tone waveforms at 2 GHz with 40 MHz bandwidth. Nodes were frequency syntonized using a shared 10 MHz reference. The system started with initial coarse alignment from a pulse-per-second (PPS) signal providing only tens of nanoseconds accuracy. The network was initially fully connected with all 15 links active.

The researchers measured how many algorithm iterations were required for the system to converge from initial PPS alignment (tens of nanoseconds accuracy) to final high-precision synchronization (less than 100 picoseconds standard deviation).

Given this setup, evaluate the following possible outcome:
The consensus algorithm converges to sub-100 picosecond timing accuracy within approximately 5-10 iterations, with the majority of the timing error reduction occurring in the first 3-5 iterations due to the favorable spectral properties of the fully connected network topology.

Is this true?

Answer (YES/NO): NO